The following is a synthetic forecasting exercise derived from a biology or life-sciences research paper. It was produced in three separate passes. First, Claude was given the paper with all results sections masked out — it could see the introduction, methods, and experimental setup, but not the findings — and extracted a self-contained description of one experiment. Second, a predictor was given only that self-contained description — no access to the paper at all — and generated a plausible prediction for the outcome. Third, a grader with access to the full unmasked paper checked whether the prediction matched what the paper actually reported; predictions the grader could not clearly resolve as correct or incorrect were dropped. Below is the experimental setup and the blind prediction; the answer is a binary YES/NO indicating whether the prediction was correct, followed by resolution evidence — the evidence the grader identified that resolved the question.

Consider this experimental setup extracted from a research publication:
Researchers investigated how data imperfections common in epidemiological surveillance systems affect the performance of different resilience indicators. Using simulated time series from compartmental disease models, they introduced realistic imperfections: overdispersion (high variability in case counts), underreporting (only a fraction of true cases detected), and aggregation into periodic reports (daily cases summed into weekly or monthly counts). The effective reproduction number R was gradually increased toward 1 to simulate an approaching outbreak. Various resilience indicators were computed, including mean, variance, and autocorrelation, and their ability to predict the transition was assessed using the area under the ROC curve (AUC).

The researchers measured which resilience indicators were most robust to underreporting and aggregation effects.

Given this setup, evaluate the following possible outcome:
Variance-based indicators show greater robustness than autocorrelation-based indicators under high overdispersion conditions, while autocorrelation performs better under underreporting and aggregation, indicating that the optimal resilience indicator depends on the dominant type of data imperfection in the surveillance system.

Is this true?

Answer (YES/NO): NO